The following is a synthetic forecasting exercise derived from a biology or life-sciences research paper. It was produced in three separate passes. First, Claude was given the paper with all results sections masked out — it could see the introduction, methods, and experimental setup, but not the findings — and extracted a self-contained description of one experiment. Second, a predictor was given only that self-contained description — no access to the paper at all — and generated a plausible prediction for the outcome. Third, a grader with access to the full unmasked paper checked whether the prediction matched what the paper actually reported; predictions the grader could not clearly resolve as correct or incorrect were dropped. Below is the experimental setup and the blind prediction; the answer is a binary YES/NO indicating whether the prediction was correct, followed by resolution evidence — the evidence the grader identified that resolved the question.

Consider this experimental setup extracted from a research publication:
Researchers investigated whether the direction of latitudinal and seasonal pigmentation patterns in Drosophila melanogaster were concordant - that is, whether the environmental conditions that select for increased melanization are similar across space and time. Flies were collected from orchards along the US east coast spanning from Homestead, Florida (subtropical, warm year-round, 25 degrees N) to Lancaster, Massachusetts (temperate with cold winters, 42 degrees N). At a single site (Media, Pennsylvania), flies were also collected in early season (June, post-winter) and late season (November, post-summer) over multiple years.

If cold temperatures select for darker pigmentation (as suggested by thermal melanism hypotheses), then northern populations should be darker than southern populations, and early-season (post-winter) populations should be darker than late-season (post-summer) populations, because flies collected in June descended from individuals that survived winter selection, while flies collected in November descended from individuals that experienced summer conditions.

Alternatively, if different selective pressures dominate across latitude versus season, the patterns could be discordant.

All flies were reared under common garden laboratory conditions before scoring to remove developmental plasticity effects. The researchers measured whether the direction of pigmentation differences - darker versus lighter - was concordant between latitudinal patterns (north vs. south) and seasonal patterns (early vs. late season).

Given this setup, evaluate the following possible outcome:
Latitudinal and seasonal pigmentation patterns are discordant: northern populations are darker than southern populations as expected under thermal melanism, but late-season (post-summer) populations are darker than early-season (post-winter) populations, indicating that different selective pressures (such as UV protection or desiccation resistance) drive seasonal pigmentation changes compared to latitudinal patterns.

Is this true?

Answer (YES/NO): NO